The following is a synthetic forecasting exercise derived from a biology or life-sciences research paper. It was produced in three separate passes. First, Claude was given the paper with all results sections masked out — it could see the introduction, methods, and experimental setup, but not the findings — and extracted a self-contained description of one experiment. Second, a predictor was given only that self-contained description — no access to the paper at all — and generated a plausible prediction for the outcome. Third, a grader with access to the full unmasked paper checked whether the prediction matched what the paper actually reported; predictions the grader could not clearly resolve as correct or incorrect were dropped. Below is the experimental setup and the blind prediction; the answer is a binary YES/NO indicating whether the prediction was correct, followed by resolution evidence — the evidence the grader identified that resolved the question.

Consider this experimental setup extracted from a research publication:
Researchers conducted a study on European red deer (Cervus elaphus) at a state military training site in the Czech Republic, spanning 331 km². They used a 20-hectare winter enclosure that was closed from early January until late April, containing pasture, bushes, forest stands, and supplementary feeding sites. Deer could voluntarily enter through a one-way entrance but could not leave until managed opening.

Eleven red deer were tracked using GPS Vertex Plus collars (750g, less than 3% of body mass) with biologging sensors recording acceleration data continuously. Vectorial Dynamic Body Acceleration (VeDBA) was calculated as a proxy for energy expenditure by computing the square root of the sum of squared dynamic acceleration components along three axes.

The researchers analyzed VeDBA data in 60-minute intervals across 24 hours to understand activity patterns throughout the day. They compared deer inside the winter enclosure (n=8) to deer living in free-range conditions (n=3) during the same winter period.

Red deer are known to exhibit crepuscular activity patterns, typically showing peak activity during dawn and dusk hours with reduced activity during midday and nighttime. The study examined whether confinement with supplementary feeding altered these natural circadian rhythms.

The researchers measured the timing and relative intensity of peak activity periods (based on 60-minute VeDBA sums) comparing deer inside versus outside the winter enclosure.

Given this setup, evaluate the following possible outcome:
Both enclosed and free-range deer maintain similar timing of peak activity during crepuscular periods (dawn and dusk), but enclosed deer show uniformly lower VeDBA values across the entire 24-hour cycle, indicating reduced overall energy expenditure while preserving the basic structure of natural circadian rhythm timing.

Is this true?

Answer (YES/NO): NO